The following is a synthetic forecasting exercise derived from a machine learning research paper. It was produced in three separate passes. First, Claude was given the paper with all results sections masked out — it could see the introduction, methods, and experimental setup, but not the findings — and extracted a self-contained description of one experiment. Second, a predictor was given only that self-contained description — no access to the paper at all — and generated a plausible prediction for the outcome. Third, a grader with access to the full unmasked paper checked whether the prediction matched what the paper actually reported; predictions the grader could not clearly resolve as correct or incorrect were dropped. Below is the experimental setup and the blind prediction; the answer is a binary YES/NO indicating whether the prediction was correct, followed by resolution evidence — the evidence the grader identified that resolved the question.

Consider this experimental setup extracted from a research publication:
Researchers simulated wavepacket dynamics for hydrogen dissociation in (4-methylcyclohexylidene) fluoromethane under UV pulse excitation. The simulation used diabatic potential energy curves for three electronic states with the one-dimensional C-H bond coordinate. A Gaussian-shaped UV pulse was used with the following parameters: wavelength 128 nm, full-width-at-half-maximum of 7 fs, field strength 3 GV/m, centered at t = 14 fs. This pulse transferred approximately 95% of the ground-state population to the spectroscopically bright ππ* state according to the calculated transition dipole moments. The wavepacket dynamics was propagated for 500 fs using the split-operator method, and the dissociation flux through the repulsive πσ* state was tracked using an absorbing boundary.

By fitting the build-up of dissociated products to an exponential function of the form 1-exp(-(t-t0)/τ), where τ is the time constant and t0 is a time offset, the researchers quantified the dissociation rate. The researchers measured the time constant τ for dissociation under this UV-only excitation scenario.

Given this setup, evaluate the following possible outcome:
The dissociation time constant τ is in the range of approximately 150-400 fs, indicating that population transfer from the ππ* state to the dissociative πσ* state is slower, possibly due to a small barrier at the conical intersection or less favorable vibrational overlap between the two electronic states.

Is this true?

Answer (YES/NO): YES